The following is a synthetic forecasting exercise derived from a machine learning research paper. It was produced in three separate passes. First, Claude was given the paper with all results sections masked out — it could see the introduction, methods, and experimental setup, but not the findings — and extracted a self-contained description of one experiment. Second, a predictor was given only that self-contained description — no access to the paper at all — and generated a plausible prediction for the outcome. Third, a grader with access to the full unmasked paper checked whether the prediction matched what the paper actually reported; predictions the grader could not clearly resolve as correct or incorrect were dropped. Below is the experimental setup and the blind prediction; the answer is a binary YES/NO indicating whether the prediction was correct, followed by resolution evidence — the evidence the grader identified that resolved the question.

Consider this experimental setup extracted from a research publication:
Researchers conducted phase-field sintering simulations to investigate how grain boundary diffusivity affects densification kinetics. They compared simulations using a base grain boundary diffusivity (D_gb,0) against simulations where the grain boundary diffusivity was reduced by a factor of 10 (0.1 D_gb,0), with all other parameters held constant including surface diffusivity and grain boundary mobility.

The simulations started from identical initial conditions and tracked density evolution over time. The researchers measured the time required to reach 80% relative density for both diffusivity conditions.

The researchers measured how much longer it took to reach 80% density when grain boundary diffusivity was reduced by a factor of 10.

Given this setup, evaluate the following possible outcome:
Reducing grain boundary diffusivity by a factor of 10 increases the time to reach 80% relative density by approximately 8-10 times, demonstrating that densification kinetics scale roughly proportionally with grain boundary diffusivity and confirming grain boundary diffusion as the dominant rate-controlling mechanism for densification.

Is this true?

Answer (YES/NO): NO